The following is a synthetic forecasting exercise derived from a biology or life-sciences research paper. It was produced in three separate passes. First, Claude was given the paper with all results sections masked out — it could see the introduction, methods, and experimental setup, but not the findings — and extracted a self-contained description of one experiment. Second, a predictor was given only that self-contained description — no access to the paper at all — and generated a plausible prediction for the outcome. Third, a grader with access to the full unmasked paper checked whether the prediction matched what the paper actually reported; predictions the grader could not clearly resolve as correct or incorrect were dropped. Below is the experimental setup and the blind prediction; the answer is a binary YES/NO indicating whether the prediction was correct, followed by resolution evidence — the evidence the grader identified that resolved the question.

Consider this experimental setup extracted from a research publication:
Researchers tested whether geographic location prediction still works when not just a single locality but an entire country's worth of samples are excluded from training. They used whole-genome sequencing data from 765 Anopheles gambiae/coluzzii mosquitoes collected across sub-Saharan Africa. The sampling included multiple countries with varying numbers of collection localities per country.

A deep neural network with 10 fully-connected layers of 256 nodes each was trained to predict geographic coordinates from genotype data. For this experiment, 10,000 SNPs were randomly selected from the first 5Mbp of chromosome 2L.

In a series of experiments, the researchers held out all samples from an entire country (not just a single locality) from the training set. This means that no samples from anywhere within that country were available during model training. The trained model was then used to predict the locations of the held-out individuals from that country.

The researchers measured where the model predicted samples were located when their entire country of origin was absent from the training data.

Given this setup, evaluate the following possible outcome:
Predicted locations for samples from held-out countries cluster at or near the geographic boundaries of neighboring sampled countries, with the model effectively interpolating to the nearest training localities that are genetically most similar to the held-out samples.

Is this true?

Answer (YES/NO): NO